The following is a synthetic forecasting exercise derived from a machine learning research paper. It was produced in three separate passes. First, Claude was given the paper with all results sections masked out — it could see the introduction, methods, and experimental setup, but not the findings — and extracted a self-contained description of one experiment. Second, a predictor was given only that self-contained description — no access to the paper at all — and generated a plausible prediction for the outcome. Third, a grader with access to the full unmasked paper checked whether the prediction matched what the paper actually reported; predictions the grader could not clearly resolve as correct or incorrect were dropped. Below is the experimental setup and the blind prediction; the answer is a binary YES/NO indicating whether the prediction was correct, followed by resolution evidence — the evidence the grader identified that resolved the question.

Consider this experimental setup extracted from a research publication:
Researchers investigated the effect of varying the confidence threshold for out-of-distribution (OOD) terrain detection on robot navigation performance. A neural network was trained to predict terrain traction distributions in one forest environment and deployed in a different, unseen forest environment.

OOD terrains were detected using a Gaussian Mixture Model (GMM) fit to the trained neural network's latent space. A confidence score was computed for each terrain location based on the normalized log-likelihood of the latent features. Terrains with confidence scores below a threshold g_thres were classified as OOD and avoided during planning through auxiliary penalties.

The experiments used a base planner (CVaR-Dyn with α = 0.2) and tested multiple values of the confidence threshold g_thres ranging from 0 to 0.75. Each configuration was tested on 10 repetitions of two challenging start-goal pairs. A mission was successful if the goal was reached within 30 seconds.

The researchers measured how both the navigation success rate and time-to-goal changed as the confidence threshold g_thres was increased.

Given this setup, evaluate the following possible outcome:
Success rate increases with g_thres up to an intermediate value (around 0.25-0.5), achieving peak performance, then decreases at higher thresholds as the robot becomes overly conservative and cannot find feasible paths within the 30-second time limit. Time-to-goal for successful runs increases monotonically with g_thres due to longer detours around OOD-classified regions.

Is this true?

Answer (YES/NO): NO